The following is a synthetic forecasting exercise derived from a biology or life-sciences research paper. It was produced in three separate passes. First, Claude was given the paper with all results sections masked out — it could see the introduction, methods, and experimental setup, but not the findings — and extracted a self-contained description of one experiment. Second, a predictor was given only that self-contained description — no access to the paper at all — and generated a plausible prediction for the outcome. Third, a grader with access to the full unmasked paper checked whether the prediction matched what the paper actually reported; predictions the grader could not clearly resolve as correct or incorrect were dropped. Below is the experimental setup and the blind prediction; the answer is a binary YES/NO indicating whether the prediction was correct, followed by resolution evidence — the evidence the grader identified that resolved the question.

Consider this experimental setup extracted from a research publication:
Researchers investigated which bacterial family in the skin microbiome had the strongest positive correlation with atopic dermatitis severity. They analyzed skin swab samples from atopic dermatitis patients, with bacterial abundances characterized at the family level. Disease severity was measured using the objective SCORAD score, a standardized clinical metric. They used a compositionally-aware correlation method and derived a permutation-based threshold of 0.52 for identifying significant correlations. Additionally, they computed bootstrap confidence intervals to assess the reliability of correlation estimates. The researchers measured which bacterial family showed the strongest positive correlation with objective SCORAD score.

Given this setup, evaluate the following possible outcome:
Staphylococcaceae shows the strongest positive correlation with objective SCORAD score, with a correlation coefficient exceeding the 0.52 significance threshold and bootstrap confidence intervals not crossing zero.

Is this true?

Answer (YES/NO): YES